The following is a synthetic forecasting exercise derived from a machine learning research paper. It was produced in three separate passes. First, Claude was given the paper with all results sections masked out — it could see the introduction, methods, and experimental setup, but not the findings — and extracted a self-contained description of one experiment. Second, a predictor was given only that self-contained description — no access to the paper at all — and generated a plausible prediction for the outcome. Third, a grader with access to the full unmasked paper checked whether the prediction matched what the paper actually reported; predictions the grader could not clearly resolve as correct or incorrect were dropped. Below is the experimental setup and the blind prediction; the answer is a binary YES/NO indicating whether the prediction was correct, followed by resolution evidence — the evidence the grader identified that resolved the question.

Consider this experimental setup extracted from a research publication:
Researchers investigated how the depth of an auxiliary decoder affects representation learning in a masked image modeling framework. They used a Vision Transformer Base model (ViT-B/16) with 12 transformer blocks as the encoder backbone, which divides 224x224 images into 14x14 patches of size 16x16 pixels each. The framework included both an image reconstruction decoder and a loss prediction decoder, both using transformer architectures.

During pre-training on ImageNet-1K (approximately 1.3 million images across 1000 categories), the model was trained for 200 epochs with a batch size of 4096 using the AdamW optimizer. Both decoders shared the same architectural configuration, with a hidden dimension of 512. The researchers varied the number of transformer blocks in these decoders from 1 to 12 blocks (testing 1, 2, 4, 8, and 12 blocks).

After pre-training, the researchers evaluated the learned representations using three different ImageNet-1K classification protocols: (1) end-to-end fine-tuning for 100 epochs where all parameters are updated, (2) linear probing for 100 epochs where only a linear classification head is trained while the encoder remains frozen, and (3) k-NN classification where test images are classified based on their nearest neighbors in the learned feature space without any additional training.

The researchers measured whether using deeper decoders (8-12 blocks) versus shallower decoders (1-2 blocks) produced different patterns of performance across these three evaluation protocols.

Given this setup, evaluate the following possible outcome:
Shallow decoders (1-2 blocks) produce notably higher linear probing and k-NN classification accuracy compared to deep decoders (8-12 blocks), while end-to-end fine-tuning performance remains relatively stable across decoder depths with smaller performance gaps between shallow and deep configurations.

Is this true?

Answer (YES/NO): NO